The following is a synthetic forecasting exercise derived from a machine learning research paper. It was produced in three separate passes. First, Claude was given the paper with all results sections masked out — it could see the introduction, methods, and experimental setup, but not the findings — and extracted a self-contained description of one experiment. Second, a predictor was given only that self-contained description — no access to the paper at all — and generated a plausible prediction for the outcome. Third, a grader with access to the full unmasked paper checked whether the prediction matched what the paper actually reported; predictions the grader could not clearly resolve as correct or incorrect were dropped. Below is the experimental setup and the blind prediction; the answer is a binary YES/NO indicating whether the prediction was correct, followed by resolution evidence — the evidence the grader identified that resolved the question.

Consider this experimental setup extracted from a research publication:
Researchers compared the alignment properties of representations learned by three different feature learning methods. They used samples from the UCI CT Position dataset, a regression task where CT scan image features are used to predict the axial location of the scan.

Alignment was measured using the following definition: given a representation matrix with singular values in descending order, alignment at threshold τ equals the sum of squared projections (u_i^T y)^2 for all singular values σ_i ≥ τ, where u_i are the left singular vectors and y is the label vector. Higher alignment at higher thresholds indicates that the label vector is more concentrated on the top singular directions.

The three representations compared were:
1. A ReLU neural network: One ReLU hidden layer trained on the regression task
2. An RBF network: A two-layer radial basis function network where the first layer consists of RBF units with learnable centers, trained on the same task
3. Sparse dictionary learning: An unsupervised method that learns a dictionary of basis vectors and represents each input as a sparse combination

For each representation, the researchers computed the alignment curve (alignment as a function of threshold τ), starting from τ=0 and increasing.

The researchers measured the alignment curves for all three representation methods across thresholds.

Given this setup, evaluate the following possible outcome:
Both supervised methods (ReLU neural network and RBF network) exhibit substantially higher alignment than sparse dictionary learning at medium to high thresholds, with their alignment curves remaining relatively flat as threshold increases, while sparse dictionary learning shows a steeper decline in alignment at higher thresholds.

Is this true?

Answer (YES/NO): NO